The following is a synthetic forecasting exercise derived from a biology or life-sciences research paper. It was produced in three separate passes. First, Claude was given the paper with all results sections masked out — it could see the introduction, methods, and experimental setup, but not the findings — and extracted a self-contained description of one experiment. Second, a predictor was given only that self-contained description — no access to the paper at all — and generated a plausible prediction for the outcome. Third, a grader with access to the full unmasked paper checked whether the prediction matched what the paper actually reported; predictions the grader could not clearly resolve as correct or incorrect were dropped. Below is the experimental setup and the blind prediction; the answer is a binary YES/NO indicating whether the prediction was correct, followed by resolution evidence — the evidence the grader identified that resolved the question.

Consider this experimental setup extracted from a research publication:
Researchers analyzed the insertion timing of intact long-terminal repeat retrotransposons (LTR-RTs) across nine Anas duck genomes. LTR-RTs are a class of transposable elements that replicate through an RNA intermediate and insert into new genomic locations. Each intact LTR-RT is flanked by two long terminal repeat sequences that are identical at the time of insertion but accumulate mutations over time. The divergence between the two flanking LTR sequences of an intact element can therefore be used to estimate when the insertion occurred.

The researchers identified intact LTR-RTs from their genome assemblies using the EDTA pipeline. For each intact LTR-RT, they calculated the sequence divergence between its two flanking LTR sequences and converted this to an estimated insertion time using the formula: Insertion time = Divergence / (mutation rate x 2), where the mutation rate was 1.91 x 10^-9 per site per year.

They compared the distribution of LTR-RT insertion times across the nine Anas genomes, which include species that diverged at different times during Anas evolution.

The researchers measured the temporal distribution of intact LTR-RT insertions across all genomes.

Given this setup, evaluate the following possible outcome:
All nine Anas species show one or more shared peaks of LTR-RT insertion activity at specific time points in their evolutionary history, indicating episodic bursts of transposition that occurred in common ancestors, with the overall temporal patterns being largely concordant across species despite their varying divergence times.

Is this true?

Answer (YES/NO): NO